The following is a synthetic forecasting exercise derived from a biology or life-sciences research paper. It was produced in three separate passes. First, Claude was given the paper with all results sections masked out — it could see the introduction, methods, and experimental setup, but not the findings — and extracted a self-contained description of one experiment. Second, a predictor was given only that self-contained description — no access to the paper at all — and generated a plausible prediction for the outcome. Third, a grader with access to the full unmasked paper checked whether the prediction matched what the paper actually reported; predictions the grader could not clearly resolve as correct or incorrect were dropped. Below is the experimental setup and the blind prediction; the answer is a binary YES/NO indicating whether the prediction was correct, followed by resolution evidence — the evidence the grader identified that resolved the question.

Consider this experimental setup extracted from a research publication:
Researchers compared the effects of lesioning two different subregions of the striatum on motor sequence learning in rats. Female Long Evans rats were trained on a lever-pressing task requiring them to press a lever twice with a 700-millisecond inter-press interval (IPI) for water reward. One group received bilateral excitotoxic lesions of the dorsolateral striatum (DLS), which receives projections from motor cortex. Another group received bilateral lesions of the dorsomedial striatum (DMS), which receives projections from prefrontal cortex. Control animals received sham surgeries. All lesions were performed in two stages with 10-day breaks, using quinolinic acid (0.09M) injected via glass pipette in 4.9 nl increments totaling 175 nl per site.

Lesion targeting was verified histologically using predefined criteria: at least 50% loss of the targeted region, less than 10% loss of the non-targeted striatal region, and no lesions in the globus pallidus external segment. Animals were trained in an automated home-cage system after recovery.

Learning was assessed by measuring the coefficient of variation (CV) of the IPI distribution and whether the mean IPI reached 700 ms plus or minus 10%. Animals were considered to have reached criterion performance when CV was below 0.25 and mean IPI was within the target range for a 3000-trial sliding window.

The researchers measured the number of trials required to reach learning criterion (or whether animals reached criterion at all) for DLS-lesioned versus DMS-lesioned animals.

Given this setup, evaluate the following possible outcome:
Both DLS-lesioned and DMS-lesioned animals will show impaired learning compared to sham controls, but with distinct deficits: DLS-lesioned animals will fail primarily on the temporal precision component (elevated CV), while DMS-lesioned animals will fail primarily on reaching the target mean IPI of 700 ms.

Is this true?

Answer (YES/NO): NO